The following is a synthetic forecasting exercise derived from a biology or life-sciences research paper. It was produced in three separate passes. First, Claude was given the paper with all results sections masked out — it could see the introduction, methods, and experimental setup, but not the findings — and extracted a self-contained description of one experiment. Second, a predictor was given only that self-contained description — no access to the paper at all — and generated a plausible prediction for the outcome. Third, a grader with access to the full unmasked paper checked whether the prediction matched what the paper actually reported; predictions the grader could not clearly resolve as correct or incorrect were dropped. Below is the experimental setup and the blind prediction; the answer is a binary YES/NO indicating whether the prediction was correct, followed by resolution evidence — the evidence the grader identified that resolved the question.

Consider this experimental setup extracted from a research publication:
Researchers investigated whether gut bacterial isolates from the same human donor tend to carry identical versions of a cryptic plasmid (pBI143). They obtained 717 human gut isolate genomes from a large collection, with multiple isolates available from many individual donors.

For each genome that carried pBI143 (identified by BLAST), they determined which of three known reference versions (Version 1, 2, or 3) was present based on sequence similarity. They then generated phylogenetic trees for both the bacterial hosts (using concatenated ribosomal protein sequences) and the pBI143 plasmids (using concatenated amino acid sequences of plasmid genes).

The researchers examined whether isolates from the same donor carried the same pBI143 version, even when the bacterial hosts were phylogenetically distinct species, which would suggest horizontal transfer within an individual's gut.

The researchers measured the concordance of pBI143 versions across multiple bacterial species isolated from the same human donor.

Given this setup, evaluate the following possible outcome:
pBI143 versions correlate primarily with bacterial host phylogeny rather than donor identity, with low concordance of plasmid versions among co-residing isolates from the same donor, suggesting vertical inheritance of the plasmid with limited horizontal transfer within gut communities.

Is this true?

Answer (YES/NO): NO